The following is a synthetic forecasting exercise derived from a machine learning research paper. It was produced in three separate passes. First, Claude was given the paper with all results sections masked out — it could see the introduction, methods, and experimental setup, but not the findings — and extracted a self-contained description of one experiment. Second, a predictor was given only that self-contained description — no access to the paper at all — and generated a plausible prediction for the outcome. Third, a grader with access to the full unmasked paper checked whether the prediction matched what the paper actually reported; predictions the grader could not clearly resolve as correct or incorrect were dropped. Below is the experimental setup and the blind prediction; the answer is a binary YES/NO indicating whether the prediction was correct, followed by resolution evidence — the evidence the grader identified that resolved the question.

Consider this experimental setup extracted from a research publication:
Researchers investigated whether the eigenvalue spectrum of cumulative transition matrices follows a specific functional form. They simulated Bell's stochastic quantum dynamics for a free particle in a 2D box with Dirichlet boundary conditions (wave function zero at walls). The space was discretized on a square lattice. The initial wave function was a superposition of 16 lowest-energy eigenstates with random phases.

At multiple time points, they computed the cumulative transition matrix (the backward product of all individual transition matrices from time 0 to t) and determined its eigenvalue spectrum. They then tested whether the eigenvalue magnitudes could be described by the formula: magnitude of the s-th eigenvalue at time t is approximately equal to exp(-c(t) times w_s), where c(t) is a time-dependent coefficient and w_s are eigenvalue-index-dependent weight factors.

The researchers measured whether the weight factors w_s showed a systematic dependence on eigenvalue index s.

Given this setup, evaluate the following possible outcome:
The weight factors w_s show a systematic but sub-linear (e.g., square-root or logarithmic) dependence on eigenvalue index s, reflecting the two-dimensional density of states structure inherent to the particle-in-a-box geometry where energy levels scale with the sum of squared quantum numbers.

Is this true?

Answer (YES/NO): NO